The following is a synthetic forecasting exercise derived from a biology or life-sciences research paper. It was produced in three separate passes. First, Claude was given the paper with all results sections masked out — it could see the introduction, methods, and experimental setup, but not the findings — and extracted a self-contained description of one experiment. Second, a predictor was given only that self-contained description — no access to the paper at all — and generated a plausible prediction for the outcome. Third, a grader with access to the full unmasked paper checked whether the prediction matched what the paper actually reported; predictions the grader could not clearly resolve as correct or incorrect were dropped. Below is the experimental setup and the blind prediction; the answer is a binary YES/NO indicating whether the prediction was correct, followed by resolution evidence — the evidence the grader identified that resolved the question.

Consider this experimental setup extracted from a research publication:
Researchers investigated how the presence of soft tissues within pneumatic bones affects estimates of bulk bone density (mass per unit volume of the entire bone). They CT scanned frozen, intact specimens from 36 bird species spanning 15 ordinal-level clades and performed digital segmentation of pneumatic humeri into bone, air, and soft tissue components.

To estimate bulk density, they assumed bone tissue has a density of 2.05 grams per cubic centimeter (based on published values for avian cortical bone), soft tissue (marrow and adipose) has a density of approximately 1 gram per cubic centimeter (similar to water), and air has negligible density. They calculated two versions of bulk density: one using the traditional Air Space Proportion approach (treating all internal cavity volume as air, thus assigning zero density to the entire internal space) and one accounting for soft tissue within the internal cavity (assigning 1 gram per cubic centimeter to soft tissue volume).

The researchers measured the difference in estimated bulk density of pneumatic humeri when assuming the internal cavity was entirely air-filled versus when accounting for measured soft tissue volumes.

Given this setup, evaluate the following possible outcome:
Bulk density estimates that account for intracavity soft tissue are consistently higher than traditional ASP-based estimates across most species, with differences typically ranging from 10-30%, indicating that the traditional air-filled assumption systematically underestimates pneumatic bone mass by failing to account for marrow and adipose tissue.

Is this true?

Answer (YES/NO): NO